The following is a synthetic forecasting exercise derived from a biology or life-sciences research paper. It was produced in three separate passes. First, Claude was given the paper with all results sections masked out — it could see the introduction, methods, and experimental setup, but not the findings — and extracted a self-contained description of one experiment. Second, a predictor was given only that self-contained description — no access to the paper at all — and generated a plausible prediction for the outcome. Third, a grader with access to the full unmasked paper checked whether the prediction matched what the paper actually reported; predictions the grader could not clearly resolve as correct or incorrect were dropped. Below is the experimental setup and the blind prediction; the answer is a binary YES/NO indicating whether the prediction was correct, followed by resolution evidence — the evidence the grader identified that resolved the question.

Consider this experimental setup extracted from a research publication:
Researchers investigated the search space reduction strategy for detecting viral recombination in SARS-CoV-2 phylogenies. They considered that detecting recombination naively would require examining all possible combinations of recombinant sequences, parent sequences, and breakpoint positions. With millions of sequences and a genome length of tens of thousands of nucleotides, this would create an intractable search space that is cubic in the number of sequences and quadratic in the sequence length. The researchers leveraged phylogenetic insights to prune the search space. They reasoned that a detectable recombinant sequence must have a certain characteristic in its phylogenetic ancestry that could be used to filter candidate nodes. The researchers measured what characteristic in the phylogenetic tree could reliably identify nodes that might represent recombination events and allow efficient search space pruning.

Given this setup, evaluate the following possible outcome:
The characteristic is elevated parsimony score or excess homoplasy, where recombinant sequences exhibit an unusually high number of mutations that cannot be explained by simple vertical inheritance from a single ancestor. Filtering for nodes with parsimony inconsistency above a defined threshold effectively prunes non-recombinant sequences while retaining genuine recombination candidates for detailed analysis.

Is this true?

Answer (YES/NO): NO